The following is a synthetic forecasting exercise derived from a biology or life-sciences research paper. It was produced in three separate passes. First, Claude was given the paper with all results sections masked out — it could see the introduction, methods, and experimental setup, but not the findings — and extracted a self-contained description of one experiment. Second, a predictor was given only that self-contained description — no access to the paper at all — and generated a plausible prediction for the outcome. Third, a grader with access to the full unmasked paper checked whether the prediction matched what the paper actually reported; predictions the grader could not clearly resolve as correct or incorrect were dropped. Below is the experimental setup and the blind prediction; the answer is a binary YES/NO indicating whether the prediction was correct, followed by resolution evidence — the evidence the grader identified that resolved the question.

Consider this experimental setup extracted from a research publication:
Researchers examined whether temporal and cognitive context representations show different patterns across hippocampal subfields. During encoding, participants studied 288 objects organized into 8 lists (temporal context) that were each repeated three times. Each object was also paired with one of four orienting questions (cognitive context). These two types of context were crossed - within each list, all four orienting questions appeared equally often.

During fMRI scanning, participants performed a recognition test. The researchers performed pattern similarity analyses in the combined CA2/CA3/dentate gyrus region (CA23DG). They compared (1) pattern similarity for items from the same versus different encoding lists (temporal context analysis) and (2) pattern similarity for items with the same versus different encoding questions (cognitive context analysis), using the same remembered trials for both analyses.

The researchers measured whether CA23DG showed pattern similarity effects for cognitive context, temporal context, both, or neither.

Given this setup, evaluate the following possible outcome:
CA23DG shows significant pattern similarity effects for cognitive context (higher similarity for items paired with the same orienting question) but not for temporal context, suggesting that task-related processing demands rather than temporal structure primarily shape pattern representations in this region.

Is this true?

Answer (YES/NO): YES